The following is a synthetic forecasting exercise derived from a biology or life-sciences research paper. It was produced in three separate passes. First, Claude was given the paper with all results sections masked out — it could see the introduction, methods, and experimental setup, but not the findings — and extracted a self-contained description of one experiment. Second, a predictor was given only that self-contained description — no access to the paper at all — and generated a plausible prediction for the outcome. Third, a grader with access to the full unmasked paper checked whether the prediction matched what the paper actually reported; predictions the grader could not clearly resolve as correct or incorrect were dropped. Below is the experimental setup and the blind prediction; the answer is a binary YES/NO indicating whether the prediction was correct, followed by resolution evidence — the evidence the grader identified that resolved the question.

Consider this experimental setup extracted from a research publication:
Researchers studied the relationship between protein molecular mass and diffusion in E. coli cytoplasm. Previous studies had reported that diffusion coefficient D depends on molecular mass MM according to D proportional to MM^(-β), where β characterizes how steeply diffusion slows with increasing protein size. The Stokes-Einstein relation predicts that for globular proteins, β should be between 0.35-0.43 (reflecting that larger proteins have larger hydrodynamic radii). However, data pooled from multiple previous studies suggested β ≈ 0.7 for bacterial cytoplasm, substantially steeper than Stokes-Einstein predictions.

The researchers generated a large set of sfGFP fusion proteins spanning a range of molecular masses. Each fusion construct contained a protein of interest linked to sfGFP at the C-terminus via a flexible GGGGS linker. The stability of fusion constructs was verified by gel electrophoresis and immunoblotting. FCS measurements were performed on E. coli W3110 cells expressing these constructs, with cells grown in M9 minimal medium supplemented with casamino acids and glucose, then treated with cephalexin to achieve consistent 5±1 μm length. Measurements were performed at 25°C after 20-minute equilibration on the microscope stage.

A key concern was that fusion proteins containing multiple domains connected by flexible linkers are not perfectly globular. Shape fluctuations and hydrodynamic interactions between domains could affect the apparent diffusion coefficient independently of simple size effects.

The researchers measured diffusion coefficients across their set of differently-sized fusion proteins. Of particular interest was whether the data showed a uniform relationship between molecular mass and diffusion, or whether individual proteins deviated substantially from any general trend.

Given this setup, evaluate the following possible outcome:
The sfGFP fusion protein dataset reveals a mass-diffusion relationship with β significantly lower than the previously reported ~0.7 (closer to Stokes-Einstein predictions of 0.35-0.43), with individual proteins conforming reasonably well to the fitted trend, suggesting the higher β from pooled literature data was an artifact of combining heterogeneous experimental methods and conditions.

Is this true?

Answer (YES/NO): NO